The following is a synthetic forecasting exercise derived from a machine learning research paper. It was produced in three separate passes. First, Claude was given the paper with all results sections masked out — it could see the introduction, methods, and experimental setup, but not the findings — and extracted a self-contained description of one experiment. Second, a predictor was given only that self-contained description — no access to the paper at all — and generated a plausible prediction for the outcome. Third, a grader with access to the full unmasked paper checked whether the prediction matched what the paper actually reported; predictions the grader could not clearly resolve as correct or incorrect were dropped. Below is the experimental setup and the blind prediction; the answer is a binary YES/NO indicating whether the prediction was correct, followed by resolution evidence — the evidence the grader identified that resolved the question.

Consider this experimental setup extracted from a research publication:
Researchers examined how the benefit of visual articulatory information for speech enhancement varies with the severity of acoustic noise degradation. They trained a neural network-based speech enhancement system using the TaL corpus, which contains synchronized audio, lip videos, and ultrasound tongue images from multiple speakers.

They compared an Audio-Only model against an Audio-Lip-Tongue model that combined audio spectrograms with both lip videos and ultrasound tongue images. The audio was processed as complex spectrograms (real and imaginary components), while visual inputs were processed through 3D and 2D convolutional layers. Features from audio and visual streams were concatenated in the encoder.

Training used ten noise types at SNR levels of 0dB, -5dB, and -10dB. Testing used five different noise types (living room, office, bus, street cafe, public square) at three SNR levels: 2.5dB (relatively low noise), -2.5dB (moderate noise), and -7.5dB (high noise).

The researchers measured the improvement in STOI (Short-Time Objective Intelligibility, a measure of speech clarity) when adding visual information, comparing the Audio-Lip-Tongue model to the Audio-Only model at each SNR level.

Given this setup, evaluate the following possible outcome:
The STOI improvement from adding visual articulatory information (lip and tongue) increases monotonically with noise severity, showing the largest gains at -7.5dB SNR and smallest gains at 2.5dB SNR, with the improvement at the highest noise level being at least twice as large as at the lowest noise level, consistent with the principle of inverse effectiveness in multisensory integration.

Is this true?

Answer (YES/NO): YES